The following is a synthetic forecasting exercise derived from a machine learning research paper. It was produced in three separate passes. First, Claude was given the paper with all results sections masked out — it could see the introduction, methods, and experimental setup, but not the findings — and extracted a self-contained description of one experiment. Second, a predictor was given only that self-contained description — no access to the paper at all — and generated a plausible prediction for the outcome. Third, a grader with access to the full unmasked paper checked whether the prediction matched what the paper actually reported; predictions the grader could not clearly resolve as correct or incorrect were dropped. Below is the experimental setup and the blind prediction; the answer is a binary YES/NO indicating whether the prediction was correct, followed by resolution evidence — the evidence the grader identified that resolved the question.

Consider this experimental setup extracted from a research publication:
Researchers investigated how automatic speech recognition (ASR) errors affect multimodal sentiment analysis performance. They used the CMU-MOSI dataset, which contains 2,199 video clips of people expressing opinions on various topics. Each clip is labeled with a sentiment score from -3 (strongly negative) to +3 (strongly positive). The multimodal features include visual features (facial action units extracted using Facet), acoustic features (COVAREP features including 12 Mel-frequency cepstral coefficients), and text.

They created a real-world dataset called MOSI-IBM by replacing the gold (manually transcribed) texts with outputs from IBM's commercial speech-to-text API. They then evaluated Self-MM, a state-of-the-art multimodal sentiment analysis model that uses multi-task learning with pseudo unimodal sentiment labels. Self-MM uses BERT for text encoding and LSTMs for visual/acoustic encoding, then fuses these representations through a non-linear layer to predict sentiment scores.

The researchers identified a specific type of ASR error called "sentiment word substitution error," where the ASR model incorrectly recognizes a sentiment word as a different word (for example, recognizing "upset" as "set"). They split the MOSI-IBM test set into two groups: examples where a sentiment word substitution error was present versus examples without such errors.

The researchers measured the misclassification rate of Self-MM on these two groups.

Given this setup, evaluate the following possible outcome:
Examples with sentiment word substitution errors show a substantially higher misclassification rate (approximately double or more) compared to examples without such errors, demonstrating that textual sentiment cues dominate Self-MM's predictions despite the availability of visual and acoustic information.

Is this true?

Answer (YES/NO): NO